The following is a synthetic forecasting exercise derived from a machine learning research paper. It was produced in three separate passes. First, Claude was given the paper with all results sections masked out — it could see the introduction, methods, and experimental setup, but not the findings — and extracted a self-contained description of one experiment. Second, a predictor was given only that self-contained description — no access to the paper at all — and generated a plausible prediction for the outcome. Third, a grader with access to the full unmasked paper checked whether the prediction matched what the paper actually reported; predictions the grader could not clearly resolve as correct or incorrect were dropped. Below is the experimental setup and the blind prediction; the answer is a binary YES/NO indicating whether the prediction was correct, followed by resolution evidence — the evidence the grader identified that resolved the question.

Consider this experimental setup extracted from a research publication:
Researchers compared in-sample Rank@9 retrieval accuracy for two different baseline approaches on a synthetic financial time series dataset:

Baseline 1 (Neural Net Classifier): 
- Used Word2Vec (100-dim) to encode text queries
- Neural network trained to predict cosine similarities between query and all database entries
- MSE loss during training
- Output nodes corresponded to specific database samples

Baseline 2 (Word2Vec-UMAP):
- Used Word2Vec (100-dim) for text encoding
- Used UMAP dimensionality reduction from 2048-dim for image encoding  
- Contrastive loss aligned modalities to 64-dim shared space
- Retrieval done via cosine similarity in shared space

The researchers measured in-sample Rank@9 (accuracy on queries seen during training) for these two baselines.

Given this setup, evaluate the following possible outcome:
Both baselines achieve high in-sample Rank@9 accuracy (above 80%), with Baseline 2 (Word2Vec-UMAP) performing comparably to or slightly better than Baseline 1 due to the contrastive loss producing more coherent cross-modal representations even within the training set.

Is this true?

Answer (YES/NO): NO